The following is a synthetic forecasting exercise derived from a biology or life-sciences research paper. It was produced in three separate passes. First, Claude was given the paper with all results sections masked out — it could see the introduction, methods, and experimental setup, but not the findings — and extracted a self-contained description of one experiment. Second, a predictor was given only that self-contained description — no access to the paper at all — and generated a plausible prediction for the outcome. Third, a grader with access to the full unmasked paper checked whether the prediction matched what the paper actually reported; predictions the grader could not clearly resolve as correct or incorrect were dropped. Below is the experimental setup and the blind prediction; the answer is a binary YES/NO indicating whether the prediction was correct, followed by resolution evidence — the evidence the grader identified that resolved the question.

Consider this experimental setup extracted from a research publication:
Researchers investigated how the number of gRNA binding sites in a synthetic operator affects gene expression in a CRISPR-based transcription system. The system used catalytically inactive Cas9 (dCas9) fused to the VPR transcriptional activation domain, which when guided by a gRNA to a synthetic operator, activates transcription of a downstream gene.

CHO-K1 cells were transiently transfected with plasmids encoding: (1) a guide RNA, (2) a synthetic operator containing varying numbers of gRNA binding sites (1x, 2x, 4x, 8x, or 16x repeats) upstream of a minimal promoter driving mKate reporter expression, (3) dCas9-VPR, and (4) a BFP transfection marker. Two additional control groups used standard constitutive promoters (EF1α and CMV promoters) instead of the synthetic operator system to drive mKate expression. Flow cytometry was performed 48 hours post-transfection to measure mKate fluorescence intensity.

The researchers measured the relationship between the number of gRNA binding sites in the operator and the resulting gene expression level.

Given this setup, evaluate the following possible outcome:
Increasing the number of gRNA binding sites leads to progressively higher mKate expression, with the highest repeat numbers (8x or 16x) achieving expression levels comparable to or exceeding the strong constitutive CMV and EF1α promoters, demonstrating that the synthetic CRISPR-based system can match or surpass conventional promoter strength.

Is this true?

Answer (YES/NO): YES